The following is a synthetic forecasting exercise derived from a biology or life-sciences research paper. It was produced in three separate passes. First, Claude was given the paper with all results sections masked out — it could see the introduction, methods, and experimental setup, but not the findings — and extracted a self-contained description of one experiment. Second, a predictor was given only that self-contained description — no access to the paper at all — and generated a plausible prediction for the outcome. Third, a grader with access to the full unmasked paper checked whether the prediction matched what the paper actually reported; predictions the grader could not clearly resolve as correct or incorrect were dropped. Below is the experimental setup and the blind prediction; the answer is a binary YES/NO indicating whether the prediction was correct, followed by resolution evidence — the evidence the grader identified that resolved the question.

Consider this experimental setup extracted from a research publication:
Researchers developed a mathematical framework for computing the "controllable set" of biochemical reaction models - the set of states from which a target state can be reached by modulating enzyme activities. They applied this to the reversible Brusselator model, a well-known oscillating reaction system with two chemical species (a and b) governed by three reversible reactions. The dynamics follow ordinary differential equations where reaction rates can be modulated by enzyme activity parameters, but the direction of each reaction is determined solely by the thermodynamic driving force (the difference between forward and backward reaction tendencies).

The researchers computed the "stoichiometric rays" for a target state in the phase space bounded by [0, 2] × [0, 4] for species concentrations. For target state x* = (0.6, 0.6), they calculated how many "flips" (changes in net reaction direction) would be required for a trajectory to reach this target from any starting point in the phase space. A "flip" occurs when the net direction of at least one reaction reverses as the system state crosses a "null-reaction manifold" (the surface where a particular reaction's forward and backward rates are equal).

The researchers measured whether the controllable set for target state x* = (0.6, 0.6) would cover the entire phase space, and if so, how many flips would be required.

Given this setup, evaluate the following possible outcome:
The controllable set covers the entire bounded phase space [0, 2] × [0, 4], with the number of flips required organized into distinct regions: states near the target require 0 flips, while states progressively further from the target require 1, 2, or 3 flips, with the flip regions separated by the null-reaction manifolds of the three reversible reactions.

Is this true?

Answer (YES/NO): YES